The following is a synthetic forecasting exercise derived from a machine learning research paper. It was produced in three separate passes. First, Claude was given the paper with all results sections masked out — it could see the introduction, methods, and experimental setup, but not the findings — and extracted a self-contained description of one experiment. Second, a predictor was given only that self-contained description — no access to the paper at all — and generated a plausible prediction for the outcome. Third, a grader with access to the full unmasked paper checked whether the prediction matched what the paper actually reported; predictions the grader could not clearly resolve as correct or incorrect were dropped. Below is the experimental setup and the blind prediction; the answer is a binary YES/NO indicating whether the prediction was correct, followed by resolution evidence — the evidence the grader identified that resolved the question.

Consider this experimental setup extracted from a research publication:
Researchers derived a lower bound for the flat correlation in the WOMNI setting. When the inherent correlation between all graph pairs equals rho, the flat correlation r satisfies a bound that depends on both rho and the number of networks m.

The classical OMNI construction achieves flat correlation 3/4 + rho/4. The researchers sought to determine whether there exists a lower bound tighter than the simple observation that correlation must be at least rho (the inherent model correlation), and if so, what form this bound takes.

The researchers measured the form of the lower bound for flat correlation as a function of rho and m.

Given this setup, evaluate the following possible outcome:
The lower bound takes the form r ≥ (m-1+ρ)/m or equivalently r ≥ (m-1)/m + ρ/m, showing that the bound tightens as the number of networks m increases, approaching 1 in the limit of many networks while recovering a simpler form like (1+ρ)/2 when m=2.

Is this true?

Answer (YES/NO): NO